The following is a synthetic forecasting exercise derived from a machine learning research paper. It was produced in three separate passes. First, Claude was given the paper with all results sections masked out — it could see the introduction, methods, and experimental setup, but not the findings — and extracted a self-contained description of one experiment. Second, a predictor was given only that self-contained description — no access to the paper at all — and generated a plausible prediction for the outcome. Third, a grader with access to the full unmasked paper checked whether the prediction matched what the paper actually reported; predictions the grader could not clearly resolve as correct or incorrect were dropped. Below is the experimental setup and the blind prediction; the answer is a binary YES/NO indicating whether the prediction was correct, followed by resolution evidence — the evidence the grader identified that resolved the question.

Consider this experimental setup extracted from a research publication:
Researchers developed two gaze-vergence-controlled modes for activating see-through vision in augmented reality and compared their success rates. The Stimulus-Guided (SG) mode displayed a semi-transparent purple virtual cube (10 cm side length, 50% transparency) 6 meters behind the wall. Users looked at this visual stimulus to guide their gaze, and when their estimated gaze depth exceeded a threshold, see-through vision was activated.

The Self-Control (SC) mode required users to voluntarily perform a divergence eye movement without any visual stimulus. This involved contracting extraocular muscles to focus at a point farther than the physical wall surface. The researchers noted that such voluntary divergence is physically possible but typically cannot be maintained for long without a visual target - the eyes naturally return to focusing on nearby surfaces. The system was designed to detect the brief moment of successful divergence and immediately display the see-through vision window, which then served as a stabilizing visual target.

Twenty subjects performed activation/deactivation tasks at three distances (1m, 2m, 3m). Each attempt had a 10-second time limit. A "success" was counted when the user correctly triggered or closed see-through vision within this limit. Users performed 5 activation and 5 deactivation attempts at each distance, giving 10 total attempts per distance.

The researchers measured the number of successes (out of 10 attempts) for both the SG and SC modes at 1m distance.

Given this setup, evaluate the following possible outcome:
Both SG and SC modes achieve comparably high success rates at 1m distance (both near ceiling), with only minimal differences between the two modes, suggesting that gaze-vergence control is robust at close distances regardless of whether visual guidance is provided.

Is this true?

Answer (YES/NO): YES